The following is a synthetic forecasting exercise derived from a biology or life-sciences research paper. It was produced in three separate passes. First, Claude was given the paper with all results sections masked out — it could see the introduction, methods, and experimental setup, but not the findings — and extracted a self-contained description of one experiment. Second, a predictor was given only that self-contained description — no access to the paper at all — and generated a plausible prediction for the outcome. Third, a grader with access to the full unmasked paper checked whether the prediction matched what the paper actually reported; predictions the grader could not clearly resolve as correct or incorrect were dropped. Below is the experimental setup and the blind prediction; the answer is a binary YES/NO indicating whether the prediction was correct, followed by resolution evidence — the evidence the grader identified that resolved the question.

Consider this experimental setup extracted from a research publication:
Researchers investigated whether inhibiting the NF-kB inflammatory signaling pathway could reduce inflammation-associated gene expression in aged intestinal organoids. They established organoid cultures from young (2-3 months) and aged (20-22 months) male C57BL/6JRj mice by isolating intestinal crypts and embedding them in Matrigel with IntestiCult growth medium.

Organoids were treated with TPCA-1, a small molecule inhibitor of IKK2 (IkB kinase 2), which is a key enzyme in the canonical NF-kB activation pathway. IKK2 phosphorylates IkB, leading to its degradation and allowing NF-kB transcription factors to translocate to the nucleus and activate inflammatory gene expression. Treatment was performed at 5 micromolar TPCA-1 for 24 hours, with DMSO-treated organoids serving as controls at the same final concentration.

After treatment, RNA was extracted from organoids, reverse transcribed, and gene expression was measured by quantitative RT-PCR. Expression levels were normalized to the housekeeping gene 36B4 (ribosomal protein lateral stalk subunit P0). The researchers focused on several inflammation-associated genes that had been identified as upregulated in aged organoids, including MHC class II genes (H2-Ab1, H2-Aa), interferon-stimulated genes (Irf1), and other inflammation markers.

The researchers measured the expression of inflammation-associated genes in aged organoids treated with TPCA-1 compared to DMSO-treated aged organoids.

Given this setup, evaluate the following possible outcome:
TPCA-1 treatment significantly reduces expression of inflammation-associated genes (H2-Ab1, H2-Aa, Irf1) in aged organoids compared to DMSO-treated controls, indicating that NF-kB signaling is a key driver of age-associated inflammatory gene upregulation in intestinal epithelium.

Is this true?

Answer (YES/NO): NO